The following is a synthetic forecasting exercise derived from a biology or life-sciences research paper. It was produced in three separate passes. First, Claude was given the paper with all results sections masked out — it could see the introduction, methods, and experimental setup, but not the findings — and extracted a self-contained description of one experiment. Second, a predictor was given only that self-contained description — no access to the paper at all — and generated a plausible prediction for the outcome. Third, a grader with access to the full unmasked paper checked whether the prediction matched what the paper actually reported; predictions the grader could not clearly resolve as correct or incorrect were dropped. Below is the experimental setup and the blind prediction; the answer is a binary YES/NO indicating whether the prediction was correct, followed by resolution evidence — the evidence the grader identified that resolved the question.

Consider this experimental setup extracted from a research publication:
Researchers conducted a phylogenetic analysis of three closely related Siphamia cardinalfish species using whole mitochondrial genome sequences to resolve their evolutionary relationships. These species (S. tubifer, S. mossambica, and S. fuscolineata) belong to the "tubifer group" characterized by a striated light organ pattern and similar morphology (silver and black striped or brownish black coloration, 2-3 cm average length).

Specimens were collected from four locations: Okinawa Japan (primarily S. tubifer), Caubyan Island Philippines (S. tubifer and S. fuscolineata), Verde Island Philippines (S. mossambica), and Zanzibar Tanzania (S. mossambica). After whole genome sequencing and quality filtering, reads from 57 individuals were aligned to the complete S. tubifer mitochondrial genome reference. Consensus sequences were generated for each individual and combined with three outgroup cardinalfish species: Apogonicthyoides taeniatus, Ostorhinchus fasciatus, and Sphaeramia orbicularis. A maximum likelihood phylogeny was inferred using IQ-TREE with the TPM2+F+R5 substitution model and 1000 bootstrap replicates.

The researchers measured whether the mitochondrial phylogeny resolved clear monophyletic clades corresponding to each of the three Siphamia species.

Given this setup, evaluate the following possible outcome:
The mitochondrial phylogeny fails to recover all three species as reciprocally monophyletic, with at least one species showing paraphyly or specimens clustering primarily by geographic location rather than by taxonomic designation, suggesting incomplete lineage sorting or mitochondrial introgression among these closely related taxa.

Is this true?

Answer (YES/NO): NO